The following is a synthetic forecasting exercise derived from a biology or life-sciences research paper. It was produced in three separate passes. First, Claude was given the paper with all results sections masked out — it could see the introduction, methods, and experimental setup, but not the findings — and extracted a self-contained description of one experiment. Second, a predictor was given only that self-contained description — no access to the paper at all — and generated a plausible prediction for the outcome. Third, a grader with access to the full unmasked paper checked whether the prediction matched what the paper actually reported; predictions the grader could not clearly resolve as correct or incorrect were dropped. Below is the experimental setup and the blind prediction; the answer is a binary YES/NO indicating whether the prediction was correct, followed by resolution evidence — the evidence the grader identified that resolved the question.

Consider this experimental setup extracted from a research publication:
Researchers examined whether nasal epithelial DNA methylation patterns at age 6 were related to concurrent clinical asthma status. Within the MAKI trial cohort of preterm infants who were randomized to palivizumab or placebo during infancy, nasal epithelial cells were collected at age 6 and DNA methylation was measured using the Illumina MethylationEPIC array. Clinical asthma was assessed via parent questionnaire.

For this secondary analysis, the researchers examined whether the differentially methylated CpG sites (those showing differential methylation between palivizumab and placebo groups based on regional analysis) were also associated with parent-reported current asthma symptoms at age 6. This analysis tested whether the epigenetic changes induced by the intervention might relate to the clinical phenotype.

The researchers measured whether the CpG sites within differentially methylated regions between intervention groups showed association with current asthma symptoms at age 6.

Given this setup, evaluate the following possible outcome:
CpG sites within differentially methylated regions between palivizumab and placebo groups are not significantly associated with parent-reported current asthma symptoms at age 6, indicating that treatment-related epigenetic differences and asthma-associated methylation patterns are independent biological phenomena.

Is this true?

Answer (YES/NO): YES